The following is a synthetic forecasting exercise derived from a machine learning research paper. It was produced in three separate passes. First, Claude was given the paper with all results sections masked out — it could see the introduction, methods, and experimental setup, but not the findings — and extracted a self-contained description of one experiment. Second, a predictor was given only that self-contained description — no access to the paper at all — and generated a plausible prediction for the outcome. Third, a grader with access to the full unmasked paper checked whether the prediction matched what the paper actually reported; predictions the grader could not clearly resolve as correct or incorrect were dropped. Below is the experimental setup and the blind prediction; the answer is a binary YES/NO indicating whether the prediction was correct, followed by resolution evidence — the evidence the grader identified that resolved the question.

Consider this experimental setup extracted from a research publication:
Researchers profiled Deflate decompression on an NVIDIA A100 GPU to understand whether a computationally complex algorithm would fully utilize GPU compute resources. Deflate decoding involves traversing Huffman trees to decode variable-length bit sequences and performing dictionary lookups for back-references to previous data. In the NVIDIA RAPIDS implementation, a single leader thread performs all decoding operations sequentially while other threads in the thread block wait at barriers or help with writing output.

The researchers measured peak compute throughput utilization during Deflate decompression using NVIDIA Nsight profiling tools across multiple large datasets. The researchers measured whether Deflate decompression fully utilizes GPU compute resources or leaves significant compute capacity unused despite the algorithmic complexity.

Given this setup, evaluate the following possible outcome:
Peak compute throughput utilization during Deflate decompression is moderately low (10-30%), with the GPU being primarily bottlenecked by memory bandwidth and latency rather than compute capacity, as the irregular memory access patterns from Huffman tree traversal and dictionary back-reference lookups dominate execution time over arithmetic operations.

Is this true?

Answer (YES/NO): NO